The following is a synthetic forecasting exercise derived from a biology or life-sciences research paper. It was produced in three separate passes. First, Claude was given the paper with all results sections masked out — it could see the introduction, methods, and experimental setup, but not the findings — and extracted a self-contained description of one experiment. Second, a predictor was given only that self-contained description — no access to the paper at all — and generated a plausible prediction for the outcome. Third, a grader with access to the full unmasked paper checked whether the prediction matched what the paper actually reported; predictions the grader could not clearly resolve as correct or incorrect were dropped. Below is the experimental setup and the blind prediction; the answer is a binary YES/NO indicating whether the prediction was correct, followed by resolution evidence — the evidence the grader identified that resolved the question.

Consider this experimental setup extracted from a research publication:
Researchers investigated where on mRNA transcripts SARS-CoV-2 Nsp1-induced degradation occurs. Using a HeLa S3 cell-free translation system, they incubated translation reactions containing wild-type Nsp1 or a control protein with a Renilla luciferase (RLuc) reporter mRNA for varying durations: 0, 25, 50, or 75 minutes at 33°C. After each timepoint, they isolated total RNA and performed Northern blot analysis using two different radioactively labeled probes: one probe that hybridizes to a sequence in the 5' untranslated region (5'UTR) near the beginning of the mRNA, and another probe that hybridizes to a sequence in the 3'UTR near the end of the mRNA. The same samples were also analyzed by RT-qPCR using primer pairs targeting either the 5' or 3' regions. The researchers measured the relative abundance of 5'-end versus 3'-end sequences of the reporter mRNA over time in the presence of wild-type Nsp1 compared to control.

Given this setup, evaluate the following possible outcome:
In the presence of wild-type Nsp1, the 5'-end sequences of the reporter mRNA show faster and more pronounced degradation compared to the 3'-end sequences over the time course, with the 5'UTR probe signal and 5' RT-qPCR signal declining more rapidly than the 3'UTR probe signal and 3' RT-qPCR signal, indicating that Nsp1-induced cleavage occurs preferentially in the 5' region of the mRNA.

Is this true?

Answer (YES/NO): YES